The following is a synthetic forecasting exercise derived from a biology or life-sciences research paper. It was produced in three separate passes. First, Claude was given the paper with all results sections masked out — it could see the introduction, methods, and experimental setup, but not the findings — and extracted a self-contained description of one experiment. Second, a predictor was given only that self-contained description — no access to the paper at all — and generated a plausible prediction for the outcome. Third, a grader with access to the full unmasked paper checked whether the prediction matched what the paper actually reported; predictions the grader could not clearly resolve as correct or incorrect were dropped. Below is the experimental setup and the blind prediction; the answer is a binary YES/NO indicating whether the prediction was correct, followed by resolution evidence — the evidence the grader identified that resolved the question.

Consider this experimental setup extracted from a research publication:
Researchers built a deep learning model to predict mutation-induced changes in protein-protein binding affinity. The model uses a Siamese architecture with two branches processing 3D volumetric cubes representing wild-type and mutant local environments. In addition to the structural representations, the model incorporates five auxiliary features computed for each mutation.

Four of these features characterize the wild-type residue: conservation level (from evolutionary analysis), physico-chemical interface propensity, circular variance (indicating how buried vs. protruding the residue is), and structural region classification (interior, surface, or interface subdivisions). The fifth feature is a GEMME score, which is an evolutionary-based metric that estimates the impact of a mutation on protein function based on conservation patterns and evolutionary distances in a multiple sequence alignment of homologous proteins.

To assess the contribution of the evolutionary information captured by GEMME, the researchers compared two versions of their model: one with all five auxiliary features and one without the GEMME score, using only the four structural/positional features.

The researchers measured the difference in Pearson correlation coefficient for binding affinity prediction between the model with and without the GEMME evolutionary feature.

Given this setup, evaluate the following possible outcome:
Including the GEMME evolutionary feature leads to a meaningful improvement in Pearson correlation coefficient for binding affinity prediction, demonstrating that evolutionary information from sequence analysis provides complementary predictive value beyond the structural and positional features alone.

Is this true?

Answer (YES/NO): YES